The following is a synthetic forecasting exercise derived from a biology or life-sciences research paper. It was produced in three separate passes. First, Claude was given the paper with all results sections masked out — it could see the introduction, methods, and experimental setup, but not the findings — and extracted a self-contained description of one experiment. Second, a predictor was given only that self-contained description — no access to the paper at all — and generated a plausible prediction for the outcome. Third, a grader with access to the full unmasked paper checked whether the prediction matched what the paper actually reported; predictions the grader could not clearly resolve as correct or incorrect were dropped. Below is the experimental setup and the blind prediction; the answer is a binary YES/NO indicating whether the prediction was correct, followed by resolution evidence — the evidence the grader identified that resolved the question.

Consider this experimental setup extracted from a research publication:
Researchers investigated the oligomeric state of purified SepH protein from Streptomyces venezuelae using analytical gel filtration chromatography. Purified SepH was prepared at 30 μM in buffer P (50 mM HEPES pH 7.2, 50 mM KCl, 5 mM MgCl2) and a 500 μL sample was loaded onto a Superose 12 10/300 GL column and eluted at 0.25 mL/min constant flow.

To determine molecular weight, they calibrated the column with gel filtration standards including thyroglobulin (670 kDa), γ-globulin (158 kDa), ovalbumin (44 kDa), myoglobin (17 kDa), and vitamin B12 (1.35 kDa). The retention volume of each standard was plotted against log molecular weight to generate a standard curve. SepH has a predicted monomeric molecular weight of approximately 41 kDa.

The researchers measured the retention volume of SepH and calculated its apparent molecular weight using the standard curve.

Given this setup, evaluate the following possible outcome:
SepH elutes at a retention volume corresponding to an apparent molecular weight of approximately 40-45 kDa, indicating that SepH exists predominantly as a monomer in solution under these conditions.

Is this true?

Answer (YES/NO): NO